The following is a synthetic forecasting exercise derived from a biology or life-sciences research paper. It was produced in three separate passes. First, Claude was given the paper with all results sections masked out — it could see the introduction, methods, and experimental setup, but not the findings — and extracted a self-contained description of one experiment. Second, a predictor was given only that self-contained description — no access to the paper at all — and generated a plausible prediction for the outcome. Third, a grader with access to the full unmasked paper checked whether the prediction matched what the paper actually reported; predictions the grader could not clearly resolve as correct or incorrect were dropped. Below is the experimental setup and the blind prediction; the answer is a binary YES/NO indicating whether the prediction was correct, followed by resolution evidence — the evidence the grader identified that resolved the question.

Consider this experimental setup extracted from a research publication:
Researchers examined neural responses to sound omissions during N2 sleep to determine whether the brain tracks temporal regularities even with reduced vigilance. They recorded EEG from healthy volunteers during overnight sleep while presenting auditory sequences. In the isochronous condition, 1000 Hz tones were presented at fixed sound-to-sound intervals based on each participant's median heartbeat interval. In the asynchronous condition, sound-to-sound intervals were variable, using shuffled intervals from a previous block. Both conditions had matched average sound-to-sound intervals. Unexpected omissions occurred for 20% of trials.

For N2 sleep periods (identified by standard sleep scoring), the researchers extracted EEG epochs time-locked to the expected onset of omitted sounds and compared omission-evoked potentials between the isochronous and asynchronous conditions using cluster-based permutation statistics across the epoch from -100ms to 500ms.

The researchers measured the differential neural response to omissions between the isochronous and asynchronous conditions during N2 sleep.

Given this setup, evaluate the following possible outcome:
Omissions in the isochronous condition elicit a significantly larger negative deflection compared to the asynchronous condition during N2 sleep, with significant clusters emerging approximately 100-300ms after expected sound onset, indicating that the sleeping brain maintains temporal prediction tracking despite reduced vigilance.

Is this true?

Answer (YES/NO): YES